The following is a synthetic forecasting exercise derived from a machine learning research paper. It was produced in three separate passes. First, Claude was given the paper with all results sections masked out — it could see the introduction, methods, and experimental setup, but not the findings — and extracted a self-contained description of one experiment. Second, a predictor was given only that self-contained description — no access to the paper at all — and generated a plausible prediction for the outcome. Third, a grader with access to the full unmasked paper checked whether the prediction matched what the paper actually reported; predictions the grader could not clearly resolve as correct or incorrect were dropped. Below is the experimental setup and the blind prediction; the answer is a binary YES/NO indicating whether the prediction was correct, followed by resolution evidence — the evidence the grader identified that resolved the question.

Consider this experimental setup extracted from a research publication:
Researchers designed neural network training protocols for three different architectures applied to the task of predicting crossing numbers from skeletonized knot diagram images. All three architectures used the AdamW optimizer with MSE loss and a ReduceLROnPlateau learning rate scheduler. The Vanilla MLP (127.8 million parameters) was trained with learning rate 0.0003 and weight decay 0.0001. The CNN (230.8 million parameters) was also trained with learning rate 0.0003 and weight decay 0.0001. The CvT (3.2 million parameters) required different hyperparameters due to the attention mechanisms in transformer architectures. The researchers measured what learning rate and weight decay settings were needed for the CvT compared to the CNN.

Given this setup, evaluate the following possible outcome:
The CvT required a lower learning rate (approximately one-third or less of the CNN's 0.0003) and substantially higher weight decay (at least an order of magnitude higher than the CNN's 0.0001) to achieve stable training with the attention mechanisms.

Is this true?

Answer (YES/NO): NO